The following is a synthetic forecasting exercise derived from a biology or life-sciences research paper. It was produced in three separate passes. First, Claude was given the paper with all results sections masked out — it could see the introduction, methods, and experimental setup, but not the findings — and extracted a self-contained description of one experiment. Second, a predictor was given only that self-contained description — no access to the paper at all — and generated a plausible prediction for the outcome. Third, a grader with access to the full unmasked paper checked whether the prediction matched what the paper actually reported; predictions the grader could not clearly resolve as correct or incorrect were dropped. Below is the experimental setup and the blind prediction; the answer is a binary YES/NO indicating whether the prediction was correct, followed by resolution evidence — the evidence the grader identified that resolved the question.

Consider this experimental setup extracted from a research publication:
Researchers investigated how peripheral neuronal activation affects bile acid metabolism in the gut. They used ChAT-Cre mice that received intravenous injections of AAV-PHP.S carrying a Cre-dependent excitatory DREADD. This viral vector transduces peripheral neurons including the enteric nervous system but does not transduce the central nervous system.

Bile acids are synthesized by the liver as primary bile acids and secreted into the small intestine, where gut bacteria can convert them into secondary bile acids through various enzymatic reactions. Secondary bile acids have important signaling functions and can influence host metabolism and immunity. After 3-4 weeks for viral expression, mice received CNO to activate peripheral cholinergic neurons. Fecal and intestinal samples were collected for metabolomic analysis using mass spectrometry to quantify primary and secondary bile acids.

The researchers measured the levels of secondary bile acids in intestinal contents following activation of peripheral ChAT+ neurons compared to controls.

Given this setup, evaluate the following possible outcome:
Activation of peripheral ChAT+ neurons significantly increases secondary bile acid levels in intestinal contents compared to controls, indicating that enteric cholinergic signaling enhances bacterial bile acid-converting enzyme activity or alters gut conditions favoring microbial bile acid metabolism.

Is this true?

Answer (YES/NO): NO